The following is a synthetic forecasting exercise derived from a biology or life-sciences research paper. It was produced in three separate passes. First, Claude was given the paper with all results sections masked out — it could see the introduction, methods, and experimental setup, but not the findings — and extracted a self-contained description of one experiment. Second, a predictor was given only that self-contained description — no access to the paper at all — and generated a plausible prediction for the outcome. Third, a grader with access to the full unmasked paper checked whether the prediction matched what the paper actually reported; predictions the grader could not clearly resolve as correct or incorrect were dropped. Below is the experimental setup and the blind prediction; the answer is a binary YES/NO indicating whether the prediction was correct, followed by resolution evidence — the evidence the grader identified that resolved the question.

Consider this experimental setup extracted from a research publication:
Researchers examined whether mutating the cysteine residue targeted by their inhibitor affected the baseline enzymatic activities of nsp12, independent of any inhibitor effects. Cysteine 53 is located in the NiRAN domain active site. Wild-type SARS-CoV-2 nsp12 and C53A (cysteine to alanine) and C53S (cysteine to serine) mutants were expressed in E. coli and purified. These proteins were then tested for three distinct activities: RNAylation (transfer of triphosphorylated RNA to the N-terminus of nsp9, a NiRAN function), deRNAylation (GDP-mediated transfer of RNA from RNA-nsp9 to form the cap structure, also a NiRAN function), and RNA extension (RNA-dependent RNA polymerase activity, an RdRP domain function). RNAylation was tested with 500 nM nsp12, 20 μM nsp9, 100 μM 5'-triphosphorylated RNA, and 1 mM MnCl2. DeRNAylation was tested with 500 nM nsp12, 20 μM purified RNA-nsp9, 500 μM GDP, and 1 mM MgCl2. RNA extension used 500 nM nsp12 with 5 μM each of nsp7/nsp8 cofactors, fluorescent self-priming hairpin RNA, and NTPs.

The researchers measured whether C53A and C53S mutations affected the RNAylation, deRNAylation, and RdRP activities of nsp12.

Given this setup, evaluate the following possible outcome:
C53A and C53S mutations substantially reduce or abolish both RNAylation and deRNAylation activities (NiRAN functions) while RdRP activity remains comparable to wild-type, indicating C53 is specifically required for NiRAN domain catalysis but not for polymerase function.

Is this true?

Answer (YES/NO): NO